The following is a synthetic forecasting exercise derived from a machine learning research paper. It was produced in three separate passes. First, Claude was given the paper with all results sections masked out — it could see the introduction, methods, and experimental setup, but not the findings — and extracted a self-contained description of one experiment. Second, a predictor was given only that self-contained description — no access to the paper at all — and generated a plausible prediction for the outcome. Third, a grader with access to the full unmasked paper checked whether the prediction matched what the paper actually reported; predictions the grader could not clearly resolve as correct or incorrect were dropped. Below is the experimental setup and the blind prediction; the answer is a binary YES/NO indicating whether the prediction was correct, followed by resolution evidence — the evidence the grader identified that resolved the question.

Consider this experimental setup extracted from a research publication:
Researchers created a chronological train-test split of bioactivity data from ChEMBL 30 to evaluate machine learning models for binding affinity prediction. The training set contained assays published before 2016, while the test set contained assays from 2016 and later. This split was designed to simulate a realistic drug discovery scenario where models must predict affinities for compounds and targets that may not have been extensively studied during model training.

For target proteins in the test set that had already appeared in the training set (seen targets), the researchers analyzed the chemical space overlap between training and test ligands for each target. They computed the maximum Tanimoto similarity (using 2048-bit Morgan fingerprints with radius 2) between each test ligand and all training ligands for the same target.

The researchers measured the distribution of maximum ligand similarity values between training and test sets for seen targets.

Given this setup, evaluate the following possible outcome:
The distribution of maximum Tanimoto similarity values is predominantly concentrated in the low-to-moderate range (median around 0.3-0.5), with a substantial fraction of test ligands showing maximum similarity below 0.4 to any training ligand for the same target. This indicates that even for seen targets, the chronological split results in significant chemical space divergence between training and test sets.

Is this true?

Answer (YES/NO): YES